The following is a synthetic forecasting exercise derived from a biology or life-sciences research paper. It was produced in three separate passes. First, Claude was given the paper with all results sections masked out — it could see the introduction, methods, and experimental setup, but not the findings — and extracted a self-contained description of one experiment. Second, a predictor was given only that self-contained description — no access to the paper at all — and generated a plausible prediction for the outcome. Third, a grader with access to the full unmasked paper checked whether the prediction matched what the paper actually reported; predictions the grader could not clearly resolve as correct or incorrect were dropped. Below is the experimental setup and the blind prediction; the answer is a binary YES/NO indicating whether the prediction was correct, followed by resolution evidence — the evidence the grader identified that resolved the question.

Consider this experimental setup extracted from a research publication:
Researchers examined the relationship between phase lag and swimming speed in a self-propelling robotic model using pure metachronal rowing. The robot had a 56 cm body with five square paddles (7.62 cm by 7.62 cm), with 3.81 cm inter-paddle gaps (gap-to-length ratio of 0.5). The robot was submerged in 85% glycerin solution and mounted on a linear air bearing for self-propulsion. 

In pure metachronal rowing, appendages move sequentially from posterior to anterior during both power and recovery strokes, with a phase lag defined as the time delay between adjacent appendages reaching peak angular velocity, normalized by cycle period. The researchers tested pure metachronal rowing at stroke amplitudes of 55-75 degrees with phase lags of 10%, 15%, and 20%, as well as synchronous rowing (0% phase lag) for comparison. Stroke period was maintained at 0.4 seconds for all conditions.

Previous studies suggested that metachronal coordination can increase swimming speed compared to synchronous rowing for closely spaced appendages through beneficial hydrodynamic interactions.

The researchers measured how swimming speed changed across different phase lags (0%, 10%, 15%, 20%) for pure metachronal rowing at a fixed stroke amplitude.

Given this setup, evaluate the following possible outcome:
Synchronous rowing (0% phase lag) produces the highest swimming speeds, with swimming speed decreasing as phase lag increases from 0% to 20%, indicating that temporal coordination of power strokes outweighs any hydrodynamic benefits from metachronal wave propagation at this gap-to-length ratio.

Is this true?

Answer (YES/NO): NO